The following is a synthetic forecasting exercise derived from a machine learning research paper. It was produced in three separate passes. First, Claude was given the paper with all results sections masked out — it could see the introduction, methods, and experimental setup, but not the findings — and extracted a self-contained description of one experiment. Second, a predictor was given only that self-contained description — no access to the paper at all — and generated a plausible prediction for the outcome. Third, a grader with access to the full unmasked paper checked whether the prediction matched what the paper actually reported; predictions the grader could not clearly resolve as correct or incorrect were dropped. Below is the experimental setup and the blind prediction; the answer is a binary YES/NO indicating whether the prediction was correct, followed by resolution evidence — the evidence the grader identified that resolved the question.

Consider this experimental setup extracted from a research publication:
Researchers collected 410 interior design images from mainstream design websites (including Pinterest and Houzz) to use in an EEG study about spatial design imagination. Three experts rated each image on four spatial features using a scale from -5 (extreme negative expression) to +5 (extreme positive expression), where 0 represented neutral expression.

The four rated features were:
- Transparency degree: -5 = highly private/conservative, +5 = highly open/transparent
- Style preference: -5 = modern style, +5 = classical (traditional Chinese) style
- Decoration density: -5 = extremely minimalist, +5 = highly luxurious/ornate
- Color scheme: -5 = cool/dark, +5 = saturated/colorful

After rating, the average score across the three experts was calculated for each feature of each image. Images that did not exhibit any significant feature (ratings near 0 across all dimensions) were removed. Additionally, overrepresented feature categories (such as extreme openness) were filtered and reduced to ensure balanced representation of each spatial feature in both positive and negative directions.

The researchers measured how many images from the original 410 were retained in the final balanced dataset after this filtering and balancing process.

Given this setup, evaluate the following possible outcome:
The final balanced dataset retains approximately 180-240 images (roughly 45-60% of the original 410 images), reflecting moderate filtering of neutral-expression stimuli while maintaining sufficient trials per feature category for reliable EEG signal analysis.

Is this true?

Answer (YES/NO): NO